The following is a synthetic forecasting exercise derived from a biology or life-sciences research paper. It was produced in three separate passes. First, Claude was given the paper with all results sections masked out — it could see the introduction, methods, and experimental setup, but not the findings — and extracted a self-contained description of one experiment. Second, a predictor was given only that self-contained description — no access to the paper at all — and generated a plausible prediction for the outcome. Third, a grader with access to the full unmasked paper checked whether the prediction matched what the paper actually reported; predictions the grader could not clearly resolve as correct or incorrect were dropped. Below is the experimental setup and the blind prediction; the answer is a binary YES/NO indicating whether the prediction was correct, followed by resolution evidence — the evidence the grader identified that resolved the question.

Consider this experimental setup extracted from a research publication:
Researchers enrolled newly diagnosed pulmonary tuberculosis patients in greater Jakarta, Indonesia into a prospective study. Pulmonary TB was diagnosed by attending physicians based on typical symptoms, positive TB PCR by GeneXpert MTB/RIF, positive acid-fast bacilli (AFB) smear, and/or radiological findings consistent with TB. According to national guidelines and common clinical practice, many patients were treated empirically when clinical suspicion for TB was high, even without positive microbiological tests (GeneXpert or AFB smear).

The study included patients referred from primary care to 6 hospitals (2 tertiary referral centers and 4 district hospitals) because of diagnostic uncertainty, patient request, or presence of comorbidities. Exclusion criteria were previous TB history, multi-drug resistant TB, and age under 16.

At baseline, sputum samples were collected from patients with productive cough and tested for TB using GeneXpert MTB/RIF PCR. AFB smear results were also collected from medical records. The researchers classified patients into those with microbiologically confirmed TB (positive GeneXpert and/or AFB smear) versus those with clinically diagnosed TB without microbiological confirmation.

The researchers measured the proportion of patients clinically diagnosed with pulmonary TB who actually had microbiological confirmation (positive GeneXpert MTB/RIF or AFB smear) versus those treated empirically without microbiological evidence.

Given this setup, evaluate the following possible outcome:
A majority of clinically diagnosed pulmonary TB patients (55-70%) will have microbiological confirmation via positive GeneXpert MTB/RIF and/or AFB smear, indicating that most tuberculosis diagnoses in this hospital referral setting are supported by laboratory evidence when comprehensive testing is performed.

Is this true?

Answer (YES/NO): NO